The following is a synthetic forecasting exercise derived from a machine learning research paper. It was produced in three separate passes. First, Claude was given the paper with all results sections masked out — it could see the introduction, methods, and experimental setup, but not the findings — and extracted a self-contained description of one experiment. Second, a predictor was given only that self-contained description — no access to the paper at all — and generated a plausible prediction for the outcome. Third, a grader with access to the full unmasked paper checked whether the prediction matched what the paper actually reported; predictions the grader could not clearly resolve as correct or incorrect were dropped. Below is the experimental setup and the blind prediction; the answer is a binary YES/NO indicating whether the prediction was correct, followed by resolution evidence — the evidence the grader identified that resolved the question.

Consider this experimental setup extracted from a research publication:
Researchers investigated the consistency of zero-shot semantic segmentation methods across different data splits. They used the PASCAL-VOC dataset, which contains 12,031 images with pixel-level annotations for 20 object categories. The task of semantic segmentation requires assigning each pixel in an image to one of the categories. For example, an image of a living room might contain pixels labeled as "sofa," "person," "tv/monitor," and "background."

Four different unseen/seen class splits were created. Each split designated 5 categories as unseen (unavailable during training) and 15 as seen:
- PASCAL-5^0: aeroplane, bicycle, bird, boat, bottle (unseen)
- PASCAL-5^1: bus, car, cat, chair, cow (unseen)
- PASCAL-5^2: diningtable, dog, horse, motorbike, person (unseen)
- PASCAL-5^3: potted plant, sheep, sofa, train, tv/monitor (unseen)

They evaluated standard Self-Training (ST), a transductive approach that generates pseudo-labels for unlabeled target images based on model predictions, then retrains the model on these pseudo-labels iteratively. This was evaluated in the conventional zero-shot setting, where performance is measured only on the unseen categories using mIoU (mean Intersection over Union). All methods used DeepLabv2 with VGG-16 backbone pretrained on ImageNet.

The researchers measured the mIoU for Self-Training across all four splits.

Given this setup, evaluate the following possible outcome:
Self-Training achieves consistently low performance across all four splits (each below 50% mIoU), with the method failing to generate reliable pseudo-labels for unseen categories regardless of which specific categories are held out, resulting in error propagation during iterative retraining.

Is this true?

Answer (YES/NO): NO